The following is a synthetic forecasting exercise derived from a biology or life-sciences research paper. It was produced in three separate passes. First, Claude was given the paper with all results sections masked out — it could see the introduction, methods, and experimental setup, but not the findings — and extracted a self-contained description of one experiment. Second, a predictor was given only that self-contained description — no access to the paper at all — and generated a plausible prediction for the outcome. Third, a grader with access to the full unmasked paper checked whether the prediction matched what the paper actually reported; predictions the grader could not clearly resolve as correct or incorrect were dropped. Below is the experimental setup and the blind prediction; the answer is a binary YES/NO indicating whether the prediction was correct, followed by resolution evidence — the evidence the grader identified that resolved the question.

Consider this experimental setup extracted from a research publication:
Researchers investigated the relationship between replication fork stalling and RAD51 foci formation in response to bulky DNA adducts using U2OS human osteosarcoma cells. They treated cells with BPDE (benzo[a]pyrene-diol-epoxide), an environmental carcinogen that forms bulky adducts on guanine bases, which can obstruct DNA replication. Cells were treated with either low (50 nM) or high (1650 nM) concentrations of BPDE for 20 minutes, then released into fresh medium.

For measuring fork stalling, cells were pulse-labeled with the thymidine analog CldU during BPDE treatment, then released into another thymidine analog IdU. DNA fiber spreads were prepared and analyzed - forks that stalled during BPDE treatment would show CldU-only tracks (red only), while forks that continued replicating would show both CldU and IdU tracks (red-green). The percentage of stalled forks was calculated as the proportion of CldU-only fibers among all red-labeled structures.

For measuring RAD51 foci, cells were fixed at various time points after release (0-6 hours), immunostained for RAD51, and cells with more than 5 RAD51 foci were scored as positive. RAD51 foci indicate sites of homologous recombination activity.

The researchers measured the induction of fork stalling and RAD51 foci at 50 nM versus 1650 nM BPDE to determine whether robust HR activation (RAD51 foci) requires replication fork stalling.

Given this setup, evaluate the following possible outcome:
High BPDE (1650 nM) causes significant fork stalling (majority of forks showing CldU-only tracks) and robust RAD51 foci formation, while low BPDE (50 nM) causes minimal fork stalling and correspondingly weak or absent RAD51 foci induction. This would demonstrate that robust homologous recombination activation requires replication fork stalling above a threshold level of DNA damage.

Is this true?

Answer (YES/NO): NO